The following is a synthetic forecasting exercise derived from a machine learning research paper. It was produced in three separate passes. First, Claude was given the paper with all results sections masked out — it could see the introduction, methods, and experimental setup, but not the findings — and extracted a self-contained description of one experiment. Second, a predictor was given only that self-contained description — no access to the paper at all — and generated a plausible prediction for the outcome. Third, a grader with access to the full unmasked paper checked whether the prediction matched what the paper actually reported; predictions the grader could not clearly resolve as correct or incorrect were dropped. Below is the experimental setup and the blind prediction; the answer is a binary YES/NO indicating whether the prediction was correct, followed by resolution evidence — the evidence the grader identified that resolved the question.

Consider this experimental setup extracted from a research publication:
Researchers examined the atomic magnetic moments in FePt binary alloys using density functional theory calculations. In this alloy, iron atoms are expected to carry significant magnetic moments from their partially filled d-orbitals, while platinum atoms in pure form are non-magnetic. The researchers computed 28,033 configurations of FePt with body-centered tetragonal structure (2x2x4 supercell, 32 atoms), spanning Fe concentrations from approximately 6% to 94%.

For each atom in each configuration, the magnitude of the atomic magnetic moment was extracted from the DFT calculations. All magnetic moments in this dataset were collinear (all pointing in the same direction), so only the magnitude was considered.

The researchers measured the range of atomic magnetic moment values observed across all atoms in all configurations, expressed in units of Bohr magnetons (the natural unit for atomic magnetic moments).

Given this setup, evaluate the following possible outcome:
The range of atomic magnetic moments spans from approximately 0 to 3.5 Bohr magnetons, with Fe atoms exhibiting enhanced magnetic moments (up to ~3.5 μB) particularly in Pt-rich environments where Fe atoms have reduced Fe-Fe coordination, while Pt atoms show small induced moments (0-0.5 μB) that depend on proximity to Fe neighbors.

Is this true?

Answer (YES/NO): NO